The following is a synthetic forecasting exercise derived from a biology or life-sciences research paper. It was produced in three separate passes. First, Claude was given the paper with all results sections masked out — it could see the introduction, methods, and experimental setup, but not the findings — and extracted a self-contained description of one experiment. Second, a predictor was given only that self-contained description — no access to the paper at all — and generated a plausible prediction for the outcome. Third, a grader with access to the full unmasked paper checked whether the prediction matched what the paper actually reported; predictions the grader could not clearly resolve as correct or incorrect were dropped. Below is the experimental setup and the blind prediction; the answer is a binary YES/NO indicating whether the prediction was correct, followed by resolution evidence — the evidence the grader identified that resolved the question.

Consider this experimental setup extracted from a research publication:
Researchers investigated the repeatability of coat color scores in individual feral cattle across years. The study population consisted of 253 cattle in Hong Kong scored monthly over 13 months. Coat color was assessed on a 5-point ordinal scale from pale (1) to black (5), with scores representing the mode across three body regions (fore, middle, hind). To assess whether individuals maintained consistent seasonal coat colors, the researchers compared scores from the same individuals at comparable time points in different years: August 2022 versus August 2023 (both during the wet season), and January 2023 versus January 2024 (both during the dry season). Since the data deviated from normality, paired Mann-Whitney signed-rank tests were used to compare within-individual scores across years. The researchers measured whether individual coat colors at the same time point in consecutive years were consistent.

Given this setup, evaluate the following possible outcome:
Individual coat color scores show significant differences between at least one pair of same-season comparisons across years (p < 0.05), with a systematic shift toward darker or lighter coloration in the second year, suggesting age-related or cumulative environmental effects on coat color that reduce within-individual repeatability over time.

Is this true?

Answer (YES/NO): NO